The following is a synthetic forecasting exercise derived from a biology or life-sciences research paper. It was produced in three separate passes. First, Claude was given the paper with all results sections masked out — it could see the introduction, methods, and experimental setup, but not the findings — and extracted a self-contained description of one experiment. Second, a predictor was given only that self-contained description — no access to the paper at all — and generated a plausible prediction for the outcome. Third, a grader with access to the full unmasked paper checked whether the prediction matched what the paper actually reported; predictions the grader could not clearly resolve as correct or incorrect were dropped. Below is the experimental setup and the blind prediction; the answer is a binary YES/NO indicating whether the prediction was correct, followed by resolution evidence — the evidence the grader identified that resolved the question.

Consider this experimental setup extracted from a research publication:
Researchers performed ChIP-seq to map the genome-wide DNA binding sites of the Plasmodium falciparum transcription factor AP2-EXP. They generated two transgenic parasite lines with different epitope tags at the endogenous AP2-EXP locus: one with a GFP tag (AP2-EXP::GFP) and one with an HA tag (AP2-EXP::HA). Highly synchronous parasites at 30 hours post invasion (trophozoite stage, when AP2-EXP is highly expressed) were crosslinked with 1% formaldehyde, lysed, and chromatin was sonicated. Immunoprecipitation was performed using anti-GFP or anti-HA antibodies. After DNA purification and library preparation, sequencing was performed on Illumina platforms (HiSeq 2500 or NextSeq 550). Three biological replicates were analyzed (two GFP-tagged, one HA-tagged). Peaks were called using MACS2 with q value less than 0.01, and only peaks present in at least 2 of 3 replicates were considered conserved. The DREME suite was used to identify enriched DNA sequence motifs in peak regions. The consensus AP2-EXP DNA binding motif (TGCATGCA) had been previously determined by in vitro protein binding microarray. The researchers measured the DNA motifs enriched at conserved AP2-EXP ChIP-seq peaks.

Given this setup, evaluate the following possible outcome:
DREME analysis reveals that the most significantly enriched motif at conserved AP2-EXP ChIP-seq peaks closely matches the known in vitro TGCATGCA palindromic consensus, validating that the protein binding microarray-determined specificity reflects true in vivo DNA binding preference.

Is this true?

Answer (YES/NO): YES